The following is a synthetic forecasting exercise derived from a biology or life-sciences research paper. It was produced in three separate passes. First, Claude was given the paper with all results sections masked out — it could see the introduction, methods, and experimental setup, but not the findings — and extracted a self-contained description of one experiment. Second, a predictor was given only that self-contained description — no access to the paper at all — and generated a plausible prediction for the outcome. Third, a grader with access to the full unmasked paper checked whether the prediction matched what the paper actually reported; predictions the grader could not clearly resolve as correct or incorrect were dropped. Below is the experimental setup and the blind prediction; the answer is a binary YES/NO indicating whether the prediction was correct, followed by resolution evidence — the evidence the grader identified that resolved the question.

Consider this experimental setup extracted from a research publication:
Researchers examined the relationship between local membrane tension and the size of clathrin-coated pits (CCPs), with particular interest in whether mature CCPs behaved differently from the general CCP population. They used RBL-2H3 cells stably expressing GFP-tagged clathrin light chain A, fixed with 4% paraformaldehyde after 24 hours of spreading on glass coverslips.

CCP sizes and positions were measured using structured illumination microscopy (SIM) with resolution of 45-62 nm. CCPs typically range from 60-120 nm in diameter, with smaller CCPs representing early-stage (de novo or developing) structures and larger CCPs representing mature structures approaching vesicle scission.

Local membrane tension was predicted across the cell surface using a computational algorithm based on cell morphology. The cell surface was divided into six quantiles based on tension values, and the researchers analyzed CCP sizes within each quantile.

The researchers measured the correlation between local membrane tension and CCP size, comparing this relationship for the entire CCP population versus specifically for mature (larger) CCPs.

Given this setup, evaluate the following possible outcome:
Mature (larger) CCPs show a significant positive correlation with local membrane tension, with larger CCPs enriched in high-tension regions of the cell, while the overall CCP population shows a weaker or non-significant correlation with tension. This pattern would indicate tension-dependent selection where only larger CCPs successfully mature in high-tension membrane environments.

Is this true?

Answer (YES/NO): YES